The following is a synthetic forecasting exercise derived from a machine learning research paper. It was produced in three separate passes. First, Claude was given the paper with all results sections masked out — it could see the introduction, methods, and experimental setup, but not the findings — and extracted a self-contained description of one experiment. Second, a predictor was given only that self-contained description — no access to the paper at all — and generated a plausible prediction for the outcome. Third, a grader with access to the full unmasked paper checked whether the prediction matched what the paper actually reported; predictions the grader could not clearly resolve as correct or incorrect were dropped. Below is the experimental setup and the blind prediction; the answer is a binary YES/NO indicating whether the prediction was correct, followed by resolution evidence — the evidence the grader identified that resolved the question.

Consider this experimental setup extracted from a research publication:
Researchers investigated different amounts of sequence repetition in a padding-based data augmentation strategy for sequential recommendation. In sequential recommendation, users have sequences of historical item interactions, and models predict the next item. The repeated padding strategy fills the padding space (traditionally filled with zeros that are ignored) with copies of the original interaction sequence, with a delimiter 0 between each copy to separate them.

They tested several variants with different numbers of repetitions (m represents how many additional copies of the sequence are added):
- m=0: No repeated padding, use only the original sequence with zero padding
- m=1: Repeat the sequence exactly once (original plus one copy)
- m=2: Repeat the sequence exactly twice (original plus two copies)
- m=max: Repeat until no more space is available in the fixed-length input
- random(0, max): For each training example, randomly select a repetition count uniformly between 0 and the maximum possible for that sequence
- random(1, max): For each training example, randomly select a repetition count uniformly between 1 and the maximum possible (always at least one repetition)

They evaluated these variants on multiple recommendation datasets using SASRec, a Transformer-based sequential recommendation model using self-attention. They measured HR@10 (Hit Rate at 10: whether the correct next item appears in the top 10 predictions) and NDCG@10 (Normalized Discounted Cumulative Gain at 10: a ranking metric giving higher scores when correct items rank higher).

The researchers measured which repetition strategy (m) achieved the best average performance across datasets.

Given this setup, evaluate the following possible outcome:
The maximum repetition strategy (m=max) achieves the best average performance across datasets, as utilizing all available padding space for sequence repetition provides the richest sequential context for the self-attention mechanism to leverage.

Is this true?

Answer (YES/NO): NO